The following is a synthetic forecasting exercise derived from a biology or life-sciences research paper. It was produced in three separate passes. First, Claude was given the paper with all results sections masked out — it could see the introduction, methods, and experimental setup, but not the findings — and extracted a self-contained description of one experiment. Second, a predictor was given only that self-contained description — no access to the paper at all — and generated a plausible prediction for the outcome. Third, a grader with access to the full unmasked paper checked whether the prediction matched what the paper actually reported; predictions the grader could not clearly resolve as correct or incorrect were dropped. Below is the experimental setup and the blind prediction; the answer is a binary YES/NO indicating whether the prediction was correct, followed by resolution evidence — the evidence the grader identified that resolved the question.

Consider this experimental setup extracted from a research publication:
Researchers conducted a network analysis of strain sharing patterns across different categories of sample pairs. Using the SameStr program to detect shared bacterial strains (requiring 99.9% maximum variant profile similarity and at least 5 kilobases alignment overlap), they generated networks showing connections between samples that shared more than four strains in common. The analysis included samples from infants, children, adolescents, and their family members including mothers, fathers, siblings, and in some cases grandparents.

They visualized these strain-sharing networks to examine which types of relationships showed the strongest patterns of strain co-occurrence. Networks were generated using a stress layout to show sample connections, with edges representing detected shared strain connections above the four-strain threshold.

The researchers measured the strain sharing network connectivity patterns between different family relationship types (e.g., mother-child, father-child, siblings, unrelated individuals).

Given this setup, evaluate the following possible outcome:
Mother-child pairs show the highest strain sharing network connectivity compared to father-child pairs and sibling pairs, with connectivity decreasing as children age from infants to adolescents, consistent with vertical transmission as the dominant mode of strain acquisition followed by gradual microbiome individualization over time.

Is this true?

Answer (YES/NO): NO